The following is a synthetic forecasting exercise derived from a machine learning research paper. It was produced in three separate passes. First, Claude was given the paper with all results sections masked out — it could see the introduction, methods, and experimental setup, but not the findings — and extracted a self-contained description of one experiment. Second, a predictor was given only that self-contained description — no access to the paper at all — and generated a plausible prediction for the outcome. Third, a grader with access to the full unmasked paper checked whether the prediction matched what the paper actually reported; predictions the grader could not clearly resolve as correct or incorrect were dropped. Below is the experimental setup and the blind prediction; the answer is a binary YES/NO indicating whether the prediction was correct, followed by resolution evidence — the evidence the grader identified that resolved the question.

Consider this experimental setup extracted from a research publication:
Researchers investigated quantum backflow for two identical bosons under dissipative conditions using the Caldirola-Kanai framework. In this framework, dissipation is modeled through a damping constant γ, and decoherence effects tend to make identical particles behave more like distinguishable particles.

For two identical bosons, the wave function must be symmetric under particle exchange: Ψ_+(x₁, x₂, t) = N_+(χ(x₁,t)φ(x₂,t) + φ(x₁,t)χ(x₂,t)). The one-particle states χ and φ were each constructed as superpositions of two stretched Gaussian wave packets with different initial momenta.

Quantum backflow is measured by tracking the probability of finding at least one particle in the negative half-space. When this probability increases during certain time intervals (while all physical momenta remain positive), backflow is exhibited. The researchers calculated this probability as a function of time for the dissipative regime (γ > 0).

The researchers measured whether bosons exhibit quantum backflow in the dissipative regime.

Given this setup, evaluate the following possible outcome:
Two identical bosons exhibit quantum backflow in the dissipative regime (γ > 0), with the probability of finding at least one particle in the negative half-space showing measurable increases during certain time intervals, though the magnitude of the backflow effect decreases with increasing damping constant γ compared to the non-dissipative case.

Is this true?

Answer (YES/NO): YES